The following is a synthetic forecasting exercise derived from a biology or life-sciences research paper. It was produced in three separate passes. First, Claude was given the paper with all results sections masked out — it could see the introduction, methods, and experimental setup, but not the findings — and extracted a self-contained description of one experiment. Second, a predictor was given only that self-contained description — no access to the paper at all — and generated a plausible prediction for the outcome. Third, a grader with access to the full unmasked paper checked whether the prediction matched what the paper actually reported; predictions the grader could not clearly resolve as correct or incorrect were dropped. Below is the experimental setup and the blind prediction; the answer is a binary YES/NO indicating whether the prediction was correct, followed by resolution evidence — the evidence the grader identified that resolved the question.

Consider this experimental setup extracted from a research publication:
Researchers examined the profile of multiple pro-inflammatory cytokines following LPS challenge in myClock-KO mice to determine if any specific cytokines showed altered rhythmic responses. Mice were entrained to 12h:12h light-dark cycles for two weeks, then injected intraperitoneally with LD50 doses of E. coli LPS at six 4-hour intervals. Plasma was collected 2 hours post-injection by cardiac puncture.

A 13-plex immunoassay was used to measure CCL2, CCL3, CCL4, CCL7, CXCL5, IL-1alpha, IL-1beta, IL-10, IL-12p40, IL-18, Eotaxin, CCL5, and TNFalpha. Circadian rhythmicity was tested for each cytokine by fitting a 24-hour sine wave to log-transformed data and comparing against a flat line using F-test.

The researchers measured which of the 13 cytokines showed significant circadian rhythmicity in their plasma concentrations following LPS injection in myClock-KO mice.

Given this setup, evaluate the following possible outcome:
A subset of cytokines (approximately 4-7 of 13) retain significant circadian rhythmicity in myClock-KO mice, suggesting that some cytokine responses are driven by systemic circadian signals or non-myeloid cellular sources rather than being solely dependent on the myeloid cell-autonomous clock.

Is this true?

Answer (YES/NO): NO